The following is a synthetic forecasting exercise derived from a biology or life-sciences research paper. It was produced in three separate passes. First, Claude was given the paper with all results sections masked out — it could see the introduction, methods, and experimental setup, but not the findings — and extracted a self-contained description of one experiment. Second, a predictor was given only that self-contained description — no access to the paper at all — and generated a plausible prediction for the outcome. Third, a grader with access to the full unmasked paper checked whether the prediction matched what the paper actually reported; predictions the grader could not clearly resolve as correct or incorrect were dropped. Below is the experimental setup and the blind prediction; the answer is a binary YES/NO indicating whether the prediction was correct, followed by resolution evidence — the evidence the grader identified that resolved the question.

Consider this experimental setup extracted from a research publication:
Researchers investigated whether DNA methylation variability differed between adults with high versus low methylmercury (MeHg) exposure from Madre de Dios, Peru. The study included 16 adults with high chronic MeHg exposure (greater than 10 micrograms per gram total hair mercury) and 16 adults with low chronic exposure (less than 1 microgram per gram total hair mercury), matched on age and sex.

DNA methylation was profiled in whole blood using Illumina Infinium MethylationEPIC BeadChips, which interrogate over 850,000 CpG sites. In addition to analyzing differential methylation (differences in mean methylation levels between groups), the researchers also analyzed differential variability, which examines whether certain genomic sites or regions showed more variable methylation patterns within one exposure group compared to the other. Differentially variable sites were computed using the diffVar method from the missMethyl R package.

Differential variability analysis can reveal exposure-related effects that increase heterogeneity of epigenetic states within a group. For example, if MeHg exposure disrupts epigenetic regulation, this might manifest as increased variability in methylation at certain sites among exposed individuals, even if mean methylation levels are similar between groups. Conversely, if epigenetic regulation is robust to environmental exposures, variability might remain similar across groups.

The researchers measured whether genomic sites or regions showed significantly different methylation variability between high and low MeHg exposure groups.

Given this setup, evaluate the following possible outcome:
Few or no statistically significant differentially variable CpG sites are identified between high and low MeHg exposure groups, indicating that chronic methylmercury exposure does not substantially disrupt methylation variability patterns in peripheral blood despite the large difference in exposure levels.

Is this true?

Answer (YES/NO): NO